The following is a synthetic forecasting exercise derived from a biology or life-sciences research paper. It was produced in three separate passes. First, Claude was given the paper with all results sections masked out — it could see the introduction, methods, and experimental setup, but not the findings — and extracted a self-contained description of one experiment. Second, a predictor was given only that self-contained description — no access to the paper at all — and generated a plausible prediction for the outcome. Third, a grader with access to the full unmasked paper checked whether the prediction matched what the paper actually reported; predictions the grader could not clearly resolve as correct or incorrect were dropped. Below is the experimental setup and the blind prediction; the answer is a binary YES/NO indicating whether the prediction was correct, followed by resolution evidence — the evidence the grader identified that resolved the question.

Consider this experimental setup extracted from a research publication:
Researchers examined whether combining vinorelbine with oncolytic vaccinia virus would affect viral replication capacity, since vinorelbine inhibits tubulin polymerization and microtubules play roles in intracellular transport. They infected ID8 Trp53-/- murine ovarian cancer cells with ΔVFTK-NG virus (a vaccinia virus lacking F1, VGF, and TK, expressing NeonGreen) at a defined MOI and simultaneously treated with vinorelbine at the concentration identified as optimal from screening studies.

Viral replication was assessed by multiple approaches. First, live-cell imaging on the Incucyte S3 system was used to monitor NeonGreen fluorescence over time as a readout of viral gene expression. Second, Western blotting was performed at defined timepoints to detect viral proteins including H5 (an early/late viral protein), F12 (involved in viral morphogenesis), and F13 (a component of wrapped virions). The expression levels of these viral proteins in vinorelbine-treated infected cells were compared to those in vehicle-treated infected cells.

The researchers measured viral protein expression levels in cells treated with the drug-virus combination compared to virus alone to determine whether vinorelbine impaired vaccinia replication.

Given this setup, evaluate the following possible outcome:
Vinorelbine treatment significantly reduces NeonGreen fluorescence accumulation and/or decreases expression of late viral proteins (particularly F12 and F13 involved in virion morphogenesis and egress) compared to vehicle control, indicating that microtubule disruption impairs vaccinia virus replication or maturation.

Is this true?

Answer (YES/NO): YES